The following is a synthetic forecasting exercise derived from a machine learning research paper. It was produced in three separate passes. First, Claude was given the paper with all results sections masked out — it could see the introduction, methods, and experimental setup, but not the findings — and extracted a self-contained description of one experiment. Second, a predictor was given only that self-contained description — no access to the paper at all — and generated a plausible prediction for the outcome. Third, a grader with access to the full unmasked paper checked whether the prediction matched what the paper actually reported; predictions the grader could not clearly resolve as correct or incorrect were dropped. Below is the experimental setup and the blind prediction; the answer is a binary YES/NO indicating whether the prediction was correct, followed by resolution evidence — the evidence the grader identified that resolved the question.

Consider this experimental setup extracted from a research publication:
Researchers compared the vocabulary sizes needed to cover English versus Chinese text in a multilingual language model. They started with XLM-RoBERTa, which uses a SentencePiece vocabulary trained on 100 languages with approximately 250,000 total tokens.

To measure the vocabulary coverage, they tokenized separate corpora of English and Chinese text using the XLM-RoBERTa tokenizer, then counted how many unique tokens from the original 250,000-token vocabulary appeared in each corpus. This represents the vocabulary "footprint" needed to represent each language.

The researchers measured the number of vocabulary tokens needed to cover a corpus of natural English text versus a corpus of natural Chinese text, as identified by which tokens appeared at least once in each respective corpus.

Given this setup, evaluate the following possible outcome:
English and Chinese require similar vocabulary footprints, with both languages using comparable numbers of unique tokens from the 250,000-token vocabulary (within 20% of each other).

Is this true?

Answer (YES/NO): YES